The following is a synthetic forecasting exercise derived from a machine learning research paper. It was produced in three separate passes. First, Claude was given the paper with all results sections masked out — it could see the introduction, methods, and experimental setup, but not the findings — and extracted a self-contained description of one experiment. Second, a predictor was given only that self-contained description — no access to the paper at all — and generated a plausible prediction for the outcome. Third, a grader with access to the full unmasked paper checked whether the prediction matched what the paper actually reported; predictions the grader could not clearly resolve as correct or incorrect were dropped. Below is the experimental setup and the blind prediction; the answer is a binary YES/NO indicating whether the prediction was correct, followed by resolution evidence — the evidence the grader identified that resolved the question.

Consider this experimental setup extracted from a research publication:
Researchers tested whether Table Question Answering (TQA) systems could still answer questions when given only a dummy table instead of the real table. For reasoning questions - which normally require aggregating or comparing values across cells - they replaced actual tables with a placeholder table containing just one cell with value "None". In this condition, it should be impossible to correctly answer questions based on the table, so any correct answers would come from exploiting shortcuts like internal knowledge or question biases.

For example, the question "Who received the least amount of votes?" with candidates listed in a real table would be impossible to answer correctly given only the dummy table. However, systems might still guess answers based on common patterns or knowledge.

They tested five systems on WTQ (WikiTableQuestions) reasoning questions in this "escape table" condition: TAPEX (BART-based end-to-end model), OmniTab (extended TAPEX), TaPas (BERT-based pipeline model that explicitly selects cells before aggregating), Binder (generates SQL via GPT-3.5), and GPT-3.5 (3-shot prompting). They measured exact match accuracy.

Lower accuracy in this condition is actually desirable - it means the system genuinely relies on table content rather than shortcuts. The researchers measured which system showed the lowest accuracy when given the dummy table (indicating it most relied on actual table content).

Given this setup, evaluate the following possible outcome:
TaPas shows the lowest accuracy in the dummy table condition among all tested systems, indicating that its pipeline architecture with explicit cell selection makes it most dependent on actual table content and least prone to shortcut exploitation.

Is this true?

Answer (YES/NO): YES